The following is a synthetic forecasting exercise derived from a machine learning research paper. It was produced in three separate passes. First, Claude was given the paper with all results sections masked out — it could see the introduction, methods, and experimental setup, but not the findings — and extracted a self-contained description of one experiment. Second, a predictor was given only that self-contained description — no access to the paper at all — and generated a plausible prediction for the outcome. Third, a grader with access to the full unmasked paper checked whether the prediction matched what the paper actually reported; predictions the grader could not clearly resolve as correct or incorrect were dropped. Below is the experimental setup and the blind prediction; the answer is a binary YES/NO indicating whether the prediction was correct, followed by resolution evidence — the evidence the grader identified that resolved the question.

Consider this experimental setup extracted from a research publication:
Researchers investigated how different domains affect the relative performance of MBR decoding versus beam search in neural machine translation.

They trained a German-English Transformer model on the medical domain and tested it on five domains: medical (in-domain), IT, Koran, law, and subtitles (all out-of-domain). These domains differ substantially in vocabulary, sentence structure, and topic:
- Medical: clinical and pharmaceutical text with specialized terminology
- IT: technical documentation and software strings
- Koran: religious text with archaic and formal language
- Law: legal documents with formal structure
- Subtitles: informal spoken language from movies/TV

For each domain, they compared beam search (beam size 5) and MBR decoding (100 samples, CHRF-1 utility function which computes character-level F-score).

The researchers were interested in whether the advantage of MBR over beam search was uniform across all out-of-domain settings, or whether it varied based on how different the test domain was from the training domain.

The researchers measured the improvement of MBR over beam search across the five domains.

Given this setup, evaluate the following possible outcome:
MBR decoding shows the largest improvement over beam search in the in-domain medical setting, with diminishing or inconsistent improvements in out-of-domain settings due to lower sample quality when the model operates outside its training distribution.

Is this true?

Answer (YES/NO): NO